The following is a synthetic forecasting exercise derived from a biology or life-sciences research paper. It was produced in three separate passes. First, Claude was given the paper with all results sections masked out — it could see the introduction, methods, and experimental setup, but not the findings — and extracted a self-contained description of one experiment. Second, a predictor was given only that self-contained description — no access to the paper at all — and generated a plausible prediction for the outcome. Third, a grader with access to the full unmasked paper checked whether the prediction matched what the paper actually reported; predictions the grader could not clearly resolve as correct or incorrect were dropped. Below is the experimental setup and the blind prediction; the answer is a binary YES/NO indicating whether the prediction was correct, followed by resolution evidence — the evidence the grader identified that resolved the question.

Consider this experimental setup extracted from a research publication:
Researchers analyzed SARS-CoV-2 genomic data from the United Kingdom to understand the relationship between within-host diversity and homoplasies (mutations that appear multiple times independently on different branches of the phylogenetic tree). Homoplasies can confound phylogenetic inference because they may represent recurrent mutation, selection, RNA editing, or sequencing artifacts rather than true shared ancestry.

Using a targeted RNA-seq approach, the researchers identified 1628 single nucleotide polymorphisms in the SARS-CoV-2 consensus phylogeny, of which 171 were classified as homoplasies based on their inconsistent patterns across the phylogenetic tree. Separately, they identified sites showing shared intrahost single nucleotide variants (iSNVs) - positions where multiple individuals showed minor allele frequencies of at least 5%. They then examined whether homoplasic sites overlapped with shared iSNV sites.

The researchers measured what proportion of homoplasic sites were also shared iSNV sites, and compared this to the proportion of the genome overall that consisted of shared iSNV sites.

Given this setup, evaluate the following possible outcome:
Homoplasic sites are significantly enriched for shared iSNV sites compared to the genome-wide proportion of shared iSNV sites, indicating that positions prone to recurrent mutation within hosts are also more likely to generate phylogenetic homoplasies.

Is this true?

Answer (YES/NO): YES